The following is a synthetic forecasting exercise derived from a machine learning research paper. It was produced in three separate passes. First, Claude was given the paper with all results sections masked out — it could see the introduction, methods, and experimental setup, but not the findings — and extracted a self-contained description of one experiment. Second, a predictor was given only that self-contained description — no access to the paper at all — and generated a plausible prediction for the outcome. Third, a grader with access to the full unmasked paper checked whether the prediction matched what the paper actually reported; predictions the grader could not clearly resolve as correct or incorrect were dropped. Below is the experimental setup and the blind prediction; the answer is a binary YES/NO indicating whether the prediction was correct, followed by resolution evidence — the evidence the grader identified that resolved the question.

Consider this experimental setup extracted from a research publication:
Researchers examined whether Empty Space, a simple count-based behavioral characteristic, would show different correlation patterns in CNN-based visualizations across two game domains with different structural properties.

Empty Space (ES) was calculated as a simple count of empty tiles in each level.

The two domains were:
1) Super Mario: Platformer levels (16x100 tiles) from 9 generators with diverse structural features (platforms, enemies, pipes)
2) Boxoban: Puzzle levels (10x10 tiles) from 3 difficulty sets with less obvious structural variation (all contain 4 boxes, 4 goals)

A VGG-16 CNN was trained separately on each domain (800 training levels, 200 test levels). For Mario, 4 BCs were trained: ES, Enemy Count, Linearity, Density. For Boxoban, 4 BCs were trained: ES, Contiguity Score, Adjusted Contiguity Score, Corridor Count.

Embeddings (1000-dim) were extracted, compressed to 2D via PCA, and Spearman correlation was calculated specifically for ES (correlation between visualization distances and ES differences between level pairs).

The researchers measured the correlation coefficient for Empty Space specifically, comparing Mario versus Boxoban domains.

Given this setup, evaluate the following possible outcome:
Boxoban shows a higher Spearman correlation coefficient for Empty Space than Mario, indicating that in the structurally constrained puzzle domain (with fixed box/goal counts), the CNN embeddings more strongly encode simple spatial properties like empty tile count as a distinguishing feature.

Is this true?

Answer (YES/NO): NO